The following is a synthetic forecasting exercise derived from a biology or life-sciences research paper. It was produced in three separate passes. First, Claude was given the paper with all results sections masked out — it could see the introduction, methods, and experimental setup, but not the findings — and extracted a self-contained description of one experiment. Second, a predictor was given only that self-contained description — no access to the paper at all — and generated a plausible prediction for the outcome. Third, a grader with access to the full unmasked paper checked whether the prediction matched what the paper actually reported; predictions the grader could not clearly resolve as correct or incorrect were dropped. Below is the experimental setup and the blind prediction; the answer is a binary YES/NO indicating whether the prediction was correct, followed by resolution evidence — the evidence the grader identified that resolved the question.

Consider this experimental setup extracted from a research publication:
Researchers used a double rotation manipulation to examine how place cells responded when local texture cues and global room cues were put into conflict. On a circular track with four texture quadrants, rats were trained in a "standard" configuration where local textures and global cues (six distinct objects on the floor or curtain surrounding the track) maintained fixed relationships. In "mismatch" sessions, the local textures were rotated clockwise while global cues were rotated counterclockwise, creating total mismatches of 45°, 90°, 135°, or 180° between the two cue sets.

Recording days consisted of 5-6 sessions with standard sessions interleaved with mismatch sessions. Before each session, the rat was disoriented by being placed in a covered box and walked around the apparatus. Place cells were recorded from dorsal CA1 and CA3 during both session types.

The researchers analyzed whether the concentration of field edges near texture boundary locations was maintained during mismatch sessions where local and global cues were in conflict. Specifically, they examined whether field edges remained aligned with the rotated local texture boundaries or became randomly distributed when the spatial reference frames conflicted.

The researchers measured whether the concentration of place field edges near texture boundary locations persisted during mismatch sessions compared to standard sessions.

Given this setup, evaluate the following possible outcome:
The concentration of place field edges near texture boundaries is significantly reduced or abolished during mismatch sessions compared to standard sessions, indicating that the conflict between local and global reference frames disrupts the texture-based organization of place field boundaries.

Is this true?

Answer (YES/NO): NO